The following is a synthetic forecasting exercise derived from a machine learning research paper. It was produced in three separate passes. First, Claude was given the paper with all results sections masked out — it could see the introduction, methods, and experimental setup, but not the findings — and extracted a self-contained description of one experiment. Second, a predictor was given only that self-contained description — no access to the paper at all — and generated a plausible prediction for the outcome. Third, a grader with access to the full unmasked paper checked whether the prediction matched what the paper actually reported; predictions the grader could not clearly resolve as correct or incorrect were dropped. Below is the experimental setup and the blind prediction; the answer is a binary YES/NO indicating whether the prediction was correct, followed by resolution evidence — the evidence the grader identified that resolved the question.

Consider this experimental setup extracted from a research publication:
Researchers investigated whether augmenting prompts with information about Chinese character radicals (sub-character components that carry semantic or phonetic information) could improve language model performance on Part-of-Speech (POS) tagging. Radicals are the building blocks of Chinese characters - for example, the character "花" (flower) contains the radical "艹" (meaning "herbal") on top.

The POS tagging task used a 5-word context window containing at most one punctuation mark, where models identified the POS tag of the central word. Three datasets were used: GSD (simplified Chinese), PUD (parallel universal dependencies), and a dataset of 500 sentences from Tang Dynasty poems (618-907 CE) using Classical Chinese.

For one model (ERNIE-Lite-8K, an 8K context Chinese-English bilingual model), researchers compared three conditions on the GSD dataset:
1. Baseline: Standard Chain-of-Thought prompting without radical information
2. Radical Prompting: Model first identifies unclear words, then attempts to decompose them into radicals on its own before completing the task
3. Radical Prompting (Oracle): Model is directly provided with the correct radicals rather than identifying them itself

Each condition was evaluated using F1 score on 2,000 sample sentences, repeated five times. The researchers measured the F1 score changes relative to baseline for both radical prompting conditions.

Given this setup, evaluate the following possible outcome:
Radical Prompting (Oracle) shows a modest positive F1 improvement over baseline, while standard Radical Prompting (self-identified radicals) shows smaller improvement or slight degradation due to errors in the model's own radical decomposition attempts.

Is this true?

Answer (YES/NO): NO